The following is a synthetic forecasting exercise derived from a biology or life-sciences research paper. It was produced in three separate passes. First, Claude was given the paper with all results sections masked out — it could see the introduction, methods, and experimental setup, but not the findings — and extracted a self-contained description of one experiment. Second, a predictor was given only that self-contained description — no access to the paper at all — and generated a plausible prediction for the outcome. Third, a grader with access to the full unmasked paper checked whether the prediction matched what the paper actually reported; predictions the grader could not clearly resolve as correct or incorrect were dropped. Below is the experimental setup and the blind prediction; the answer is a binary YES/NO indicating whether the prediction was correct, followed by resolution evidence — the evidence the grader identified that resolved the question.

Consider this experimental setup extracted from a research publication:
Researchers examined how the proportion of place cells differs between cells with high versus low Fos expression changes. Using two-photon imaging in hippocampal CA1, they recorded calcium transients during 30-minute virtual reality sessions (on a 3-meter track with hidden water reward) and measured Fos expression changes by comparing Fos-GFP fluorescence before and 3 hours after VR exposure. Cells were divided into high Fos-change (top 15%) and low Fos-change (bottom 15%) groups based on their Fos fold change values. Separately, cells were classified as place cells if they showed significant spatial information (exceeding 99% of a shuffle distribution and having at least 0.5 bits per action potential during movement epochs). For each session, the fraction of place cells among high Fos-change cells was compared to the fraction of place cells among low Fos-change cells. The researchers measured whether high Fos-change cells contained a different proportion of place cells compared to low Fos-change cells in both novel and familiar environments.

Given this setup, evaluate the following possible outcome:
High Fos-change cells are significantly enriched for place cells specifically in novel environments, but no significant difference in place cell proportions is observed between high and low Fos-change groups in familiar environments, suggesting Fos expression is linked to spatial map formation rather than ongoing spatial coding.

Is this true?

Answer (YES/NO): NO